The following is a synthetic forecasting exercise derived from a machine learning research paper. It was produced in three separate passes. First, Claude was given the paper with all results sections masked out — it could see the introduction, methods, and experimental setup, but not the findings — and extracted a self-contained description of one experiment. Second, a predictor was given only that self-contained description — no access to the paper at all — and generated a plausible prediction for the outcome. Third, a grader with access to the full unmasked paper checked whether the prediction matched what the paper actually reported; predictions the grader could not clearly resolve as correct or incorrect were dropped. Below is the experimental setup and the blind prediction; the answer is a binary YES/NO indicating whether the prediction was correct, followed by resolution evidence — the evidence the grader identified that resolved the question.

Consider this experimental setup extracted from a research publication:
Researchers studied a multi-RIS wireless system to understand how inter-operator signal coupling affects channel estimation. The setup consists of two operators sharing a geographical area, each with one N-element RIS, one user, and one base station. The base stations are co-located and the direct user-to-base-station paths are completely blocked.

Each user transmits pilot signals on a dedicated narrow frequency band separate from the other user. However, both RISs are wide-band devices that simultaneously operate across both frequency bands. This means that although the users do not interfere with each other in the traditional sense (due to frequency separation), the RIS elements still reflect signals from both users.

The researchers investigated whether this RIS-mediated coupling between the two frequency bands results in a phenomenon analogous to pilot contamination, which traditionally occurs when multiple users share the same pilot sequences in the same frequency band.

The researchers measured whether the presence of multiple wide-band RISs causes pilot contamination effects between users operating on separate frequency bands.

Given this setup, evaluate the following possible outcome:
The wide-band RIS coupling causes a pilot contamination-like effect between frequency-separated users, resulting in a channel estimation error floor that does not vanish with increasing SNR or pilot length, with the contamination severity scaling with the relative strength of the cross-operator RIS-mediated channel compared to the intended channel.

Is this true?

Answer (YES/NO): YES